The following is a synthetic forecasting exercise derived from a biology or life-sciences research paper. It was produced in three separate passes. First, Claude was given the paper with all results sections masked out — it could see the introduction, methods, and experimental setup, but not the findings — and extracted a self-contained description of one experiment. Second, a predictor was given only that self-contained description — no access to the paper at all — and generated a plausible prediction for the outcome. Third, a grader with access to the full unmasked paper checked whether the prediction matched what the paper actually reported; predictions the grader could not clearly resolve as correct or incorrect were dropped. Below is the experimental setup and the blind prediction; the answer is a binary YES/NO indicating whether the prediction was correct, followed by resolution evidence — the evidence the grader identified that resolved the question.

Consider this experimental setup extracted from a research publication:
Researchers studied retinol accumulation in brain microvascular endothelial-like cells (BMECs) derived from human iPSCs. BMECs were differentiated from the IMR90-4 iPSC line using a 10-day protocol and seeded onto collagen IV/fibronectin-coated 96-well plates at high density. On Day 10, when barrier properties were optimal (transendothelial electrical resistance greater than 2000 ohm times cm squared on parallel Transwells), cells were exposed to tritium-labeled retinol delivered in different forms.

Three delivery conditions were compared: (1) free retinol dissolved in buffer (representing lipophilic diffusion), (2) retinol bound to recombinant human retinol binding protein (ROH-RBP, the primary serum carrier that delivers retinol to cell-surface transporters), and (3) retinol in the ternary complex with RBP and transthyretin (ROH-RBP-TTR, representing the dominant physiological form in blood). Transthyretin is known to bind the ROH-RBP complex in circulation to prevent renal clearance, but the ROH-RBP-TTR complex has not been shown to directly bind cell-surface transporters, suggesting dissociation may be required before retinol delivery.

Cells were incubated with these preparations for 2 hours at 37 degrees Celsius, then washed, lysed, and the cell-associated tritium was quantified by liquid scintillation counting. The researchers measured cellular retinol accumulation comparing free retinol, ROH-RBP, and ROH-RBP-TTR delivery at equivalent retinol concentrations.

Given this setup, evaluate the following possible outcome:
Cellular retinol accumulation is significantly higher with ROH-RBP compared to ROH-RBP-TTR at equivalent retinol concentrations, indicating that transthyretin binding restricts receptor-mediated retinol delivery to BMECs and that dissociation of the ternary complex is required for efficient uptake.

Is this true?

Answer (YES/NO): NO